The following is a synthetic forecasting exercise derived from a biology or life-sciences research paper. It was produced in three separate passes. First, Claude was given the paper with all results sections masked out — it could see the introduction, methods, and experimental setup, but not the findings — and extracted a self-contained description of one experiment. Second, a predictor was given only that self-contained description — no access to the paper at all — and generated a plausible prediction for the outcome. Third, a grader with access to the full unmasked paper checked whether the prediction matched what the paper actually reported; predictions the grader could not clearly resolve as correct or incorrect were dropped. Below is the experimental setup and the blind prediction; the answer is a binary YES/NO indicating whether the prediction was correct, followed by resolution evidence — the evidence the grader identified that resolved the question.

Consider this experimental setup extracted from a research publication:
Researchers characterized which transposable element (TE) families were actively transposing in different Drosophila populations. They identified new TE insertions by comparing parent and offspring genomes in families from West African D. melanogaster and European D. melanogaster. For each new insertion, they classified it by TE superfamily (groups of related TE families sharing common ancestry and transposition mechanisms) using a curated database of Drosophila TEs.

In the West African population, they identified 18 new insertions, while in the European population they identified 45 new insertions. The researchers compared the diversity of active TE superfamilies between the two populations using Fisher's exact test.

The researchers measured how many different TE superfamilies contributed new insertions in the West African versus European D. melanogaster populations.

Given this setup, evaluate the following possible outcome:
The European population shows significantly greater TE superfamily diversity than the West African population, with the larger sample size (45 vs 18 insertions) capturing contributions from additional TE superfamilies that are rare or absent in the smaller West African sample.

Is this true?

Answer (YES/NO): YES